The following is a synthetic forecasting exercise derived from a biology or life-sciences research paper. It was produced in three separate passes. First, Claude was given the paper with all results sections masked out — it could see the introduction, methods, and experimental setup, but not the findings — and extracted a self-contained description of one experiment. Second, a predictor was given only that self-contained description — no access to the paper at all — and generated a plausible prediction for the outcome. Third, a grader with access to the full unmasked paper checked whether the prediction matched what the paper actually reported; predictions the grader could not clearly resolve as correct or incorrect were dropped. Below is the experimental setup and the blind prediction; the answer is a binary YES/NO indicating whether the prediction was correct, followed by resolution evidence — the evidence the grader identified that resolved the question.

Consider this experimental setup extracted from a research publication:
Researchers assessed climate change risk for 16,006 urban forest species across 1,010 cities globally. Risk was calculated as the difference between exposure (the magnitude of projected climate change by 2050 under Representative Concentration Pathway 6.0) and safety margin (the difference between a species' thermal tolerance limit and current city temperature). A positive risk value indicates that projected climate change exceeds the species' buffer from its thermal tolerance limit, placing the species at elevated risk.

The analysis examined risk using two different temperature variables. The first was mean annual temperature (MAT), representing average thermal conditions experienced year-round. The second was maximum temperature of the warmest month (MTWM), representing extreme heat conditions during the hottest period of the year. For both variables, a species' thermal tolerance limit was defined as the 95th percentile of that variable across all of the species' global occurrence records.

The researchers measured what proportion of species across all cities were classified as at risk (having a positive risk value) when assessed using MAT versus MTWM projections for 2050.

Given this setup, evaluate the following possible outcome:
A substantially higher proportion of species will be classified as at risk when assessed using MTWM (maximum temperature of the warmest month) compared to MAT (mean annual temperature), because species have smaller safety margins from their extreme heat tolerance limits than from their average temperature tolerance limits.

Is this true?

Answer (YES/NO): NO